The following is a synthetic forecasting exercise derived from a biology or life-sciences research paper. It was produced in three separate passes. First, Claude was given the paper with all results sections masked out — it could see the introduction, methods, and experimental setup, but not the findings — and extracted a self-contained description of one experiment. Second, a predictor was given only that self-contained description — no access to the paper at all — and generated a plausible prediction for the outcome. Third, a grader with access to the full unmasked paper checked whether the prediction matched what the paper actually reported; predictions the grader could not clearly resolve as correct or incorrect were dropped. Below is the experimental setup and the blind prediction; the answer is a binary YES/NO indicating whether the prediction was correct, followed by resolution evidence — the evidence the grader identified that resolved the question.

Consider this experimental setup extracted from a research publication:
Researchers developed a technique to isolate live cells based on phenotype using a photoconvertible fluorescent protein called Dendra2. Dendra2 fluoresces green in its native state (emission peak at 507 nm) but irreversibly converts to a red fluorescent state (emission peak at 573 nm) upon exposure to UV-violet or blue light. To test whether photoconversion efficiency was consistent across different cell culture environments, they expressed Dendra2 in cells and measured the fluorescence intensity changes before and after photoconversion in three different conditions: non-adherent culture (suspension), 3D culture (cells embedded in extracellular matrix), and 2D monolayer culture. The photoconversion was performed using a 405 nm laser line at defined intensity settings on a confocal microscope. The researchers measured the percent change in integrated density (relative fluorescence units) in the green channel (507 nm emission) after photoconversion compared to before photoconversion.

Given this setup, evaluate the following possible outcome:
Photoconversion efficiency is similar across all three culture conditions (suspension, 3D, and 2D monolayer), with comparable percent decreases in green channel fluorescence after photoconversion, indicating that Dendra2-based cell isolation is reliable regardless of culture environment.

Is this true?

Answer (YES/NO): YES